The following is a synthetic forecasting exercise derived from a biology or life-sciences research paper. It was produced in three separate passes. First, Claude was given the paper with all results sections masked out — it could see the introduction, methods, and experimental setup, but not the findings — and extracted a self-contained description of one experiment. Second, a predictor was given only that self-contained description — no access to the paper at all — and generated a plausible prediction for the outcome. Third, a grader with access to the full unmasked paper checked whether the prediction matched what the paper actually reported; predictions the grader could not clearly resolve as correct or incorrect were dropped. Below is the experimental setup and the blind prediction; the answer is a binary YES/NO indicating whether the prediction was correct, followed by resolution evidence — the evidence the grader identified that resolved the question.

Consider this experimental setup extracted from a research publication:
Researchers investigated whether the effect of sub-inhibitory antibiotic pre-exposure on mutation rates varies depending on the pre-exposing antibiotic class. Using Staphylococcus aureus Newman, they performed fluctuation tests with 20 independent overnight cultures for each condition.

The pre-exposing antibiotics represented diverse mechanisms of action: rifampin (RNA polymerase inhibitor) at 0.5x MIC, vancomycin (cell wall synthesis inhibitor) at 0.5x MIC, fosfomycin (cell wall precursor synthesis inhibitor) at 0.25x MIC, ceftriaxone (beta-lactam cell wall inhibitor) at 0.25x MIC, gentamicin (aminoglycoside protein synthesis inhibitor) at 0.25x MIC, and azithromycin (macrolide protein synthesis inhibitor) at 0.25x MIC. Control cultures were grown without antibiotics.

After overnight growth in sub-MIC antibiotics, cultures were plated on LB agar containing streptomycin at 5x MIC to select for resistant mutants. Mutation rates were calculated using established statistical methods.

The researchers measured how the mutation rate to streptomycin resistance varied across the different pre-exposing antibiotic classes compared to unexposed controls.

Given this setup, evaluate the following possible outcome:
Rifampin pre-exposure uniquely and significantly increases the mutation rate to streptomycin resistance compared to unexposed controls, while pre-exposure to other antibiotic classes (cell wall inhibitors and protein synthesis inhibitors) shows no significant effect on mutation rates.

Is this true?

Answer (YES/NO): NO